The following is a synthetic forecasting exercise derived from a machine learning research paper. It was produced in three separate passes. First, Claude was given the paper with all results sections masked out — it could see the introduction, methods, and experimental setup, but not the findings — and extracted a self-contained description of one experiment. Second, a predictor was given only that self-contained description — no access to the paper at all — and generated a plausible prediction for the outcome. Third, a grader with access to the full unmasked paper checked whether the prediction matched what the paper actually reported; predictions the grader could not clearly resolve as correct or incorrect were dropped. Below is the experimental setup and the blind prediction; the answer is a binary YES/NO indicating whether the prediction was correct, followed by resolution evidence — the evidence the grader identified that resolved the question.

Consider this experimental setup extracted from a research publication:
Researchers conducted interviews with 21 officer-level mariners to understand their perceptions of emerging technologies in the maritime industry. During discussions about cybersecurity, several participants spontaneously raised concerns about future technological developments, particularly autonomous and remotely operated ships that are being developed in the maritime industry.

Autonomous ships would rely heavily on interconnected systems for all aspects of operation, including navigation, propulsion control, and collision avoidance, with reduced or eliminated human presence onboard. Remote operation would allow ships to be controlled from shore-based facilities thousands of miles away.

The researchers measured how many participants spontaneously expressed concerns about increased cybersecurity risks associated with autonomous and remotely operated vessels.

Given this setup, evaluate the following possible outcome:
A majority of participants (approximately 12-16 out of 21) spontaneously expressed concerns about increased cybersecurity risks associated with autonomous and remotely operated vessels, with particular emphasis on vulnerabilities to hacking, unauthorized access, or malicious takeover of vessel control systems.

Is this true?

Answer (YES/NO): NO